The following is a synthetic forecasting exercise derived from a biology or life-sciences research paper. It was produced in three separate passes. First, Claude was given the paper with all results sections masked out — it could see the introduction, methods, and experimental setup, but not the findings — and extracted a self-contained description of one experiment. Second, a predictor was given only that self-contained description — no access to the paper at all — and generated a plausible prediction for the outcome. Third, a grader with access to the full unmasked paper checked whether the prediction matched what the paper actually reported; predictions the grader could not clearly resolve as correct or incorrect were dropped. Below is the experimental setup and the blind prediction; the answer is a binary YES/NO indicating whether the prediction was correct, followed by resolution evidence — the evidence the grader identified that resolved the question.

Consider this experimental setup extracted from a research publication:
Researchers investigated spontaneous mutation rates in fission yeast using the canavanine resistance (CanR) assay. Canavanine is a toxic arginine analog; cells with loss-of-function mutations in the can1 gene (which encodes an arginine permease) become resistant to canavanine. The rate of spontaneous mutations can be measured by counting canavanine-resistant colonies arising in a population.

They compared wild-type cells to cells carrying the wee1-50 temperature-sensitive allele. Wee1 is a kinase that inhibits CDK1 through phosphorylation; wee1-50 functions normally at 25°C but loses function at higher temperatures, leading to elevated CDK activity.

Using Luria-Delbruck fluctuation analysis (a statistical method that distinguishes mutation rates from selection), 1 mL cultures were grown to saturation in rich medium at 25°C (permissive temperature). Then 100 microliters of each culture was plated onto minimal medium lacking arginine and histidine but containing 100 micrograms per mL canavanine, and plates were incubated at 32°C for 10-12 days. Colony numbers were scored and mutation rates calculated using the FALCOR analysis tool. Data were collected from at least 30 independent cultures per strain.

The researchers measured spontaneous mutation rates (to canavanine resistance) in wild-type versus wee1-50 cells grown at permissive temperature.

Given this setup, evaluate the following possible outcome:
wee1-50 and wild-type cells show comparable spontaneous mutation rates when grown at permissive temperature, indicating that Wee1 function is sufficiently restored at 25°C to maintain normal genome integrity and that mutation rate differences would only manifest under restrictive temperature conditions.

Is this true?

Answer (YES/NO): NO